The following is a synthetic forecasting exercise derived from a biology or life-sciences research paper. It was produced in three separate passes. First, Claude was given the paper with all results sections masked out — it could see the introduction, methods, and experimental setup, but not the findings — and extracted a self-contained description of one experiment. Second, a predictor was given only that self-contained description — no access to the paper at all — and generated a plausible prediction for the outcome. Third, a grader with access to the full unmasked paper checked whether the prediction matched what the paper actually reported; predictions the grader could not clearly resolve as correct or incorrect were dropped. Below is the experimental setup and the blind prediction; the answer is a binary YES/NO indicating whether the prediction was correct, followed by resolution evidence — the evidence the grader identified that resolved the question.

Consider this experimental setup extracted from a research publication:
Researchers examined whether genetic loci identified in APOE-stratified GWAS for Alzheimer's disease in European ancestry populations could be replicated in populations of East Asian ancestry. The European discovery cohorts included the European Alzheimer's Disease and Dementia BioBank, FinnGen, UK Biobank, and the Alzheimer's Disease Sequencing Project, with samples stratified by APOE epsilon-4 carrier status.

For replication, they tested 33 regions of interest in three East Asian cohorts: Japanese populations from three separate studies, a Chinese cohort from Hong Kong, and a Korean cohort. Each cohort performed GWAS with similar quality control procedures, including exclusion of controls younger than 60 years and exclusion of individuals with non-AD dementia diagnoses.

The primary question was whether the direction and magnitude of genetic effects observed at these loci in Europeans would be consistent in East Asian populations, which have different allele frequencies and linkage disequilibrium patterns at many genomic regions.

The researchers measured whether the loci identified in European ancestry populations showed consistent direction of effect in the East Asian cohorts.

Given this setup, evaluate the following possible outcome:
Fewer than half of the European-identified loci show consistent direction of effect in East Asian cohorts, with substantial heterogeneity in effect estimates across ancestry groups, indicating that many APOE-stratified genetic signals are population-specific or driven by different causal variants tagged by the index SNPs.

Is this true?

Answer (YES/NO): NO